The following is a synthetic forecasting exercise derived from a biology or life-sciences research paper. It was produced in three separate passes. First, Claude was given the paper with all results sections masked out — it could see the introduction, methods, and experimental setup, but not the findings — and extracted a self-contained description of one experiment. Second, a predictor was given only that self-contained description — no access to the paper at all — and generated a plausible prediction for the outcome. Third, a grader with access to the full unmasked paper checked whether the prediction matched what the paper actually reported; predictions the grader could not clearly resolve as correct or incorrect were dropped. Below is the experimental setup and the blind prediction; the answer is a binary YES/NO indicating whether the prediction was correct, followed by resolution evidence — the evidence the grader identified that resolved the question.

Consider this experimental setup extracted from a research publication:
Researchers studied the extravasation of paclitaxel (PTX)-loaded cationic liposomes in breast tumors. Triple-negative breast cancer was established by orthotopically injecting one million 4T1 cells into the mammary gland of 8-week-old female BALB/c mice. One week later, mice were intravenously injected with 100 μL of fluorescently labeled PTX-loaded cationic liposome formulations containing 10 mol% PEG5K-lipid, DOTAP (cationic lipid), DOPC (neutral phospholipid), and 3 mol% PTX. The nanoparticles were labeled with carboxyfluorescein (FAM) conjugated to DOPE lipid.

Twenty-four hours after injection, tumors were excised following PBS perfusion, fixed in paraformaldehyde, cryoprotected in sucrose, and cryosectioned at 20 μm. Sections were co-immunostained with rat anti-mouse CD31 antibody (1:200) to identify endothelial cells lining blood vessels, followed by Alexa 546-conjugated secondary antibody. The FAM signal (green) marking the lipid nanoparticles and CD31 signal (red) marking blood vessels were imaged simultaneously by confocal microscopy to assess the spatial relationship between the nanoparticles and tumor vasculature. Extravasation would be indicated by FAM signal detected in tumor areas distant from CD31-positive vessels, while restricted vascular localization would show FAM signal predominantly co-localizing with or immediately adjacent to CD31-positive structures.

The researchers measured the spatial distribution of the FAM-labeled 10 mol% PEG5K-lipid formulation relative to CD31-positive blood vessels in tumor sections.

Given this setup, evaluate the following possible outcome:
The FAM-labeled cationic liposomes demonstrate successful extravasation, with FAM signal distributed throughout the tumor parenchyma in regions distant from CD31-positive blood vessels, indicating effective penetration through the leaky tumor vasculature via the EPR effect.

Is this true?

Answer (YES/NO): YES